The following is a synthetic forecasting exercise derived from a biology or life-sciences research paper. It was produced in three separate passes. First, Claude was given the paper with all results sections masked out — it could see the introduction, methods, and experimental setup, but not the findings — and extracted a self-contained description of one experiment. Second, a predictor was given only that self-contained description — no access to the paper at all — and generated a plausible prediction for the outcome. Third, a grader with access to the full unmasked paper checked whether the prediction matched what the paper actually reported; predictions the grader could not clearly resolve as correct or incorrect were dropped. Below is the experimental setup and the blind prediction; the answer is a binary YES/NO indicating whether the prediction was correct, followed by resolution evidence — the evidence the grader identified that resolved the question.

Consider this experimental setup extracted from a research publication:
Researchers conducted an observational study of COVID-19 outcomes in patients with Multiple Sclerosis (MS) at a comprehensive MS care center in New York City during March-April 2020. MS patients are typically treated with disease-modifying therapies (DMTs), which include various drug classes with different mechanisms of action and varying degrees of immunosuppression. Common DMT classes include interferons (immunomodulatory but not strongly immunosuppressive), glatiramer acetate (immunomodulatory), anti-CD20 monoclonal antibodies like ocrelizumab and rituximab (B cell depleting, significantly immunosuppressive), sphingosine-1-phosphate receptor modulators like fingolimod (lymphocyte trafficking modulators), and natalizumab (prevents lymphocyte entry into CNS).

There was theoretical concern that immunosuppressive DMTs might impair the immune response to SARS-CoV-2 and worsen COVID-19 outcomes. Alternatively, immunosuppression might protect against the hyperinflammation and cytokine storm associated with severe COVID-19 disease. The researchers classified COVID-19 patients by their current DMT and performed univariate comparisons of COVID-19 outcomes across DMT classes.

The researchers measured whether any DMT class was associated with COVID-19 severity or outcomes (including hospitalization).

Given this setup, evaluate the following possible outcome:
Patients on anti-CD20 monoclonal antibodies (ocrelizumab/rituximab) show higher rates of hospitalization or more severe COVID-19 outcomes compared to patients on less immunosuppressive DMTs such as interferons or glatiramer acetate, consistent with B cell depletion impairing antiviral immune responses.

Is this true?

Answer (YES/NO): NO